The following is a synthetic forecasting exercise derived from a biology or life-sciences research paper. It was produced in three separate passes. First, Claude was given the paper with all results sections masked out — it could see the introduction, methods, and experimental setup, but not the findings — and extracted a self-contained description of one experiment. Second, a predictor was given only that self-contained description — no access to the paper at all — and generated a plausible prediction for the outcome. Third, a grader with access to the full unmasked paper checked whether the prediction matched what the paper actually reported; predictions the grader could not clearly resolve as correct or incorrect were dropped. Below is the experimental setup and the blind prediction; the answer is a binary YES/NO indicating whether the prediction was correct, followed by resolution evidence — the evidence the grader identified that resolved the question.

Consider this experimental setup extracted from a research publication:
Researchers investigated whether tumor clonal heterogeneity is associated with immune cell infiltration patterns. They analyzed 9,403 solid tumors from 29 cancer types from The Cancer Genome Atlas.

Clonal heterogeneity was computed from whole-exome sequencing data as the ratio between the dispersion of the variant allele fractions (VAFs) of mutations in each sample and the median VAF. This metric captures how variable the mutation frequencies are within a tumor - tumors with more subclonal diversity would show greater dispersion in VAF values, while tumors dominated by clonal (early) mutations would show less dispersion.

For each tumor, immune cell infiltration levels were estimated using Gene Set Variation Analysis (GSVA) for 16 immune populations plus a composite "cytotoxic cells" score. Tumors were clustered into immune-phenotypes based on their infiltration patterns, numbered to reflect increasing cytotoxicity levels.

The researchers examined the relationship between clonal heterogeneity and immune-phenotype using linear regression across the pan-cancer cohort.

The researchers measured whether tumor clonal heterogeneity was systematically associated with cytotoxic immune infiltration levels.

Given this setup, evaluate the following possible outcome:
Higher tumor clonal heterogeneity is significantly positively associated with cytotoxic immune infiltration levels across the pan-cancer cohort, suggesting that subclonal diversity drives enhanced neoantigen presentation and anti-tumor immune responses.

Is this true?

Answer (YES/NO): NO